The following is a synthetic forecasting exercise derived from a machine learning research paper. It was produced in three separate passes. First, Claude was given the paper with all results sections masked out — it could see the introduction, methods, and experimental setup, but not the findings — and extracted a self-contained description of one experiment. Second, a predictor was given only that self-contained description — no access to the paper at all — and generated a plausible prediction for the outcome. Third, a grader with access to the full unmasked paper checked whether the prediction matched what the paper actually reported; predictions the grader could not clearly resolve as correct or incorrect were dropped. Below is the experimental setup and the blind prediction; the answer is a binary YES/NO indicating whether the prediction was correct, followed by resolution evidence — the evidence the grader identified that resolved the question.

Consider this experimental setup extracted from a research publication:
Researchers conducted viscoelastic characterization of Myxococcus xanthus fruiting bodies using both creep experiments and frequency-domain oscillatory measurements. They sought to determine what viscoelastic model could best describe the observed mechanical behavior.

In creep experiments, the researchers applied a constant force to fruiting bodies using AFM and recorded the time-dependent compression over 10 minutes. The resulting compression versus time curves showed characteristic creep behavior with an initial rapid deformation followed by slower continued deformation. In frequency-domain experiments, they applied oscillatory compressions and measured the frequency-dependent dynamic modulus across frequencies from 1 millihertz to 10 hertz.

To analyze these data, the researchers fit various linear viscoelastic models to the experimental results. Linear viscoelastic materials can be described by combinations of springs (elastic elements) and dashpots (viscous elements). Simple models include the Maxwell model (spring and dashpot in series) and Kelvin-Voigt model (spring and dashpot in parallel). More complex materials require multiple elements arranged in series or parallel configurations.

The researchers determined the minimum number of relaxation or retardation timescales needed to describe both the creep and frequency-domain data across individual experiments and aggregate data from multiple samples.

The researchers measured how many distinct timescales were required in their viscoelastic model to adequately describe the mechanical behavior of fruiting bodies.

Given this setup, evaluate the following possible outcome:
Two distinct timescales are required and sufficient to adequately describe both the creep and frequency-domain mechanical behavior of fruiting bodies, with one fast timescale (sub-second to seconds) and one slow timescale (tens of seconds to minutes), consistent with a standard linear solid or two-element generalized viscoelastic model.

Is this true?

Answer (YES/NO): YES